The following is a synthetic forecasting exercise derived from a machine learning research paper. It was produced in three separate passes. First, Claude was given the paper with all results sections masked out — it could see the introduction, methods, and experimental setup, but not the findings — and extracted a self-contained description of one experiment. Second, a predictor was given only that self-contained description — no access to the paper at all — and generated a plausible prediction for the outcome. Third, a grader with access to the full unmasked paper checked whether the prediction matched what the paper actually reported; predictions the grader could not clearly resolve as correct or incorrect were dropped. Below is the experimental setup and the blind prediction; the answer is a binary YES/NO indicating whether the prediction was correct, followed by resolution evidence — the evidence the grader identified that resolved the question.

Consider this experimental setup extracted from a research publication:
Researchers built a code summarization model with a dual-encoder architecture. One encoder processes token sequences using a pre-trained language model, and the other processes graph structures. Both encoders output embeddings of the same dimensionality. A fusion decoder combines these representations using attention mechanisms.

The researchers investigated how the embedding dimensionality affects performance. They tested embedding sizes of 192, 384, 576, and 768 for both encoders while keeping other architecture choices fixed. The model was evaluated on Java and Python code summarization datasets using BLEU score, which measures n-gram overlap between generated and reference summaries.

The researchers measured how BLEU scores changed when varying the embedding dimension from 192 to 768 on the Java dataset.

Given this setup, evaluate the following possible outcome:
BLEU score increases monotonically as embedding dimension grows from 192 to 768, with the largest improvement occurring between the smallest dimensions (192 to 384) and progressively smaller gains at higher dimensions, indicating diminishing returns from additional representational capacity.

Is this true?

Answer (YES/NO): YES